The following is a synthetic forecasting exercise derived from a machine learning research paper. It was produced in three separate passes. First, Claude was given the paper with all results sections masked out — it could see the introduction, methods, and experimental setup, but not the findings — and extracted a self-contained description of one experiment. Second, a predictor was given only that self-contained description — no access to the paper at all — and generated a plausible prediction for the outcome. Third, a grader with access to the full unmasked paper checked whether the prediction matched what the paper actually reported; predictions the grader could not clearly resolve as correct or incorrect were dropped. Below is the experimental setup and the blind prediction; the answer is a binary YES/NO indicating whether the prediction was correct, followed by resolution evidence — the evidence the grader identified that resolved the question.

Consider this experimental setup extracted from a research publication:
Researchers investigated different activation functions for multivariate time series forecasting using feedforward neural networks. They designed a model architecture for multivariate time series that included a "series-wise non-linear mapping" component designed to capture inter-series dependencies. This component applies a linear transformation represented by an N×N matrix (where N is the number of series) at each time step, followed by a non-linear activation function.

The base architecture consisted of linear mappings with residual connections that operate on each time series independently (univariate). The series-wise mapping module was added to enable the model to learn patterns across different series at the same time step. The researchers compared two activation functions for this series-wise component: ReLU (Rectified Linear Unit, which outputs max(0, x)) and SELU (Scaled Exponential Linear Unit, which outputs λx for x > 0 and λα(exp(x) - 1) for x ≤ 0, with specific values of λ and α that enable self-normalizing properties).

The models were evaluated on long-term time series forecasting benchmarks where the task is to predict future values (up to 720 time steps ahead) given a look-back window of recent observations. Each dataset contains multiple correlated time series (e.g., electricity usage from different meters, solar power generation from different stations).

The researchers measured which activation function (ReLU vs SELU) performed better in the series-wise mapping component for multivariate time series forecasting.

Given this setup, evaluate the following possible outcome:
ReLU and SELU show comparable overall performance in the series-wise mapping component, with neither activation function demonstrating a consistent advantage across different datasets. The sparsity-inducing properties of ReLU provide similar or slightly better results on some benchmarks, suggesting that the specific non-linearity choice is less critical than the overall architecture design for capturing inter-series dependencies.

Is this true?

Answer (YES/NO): NO